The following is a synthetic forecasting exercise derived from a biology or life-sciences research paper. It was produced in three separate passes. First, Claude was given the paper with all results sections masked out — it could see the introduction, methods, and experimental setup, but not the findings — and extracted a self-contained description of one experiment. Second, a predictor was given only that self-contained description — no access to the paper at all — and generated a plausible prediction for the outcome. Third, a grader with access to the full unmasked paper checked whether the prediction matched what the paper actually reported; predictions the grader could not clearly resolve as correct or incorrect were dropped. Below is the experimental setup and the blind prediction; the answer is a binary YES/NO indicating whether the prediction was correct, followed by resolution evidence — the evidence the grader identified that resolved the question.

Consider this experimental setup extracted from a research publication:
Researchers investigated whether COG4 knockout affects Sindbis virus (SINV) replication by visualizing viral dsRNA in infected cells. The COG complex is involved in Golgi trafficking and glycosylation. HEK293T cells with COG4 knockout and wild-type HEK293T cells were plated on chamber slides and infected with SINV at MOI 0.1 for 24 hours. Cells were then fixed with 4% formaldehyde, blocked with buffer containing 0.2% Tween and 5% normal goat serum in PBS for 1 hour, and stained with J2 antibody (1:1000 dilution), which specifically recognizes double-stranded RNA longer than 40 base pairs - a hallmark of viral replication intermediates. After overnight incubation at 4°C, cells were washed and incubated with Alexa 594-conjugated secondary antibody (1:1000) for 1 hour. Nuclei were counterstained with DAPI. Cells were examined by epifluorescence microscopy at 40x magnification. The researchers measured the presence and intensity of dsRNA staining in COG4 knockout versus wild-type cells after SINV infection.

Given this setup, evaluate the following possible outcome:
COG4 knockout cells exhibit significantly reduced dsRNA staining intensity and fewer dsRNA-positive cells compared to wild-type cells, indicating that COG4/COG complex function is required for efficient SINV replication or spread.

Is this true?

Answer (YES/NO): YES